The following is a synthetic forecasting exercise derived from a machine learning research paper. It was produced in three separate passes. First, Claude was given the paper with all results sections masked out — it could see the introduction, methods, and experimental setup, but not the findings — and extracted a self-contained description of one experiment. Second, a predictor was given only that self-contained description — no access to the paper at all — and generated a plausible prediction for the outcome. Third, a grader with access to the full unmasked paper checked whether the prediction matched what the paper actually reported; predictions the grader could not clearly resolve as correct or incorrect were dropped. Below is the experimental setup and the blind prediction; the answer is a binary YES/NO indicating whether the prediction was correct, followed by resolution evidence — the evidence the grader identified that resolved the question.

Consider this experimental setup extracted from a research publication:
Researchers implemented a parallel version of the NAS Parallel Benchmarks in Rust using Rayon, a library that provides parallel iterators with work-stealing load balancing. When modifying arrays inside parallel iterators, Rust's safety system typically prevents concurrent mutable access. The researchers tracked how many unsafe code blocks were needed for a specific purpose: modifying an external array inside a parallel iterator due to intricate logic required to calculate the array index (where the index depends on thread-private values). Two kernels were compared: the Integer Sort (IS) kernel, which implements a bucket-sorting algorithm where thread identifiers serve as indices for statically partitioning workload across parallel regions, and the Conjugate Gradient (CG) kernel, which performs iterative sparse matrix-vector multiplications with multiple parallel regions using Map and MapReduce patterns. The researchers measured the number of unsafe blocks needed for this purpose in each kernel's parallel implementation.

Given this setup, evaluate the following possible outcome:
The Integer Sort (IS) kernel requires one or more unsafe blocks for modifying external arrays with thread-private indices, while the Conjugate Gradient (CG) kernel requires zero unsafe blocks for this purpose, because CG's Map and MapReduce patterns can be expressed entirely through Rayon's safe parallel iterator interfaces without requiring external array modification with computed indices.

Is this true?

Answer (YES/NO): YES